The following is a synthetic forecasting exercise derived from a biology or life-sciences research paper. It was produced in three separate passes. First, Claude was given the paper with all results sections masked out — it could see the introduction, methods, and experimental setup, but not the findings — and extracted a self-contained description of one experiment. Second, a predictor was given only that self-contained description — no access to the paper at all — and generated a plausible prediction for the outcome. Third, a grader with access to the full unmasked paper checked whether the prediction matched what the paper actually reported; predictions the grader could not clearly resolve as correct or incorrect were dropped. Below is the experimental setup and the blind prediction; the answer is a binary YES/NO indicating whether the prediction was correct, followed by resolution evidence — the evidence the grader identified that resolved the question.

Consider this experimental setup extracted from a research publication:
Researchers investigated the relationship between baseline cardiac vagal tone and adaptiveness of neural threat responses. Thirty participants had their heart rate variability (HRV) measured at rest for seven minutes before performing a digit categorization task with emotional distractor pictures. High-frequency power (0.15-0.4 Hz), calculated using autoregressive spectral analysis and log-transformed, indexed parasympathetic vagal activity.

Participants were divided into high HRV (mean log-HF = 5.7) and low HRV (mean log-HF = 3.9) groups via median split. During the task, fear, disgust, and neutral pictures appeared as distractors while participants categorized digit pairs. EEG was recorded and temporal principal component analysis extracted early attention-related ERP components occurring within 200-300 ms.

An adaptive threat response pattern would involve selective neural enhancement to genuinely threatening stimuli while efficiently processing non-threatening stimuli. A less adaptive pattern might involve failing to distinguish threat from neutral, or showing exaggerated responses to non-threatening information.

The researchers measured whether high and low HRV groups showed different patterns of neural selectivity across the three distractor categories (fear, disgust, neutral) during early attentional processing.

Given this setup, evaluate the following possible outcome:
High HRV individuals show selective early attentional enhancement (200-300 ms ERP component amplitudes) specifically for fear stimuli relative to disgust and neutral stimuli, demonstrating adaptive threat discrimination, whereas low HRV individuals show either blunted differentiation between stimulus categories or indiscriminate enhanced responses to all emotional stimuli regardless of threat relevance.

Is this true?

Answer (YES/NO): NO